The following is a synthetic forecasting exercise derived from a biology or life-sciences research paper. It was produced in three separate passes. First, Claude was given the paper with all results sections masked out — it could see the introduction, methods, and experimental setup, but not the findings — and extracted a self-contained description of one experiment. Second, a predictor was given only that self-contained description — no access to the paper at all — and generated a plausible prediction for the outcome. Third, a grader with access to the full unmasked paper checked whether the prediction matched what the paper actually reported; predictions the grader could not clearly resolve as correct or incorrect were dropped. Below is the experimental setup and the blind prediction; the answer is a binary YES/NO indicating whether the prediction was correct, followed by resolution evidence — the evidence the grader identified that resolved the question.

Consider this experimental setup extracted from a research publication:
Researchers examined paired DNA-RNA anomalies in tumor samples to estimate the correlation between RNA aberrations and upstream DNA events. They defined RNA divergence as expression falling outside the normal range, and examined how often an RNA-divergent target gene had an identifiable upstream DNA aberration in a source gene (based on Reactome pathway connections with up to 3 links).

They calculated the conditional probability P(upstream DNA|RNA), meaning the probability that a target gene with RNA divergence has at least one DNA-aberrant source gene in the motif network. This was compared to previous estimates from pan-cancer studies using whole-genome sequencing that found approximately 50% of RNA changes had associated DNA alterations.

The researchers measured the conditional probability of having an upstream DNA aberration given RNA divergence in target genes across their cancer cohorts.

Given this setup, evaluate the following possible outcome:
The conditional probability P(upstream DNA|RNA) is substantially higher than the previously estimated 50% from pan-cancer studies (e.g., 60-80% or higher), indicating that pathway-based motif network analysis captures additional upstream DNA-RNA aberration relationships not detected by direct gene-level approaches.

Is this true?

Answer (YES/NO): YES